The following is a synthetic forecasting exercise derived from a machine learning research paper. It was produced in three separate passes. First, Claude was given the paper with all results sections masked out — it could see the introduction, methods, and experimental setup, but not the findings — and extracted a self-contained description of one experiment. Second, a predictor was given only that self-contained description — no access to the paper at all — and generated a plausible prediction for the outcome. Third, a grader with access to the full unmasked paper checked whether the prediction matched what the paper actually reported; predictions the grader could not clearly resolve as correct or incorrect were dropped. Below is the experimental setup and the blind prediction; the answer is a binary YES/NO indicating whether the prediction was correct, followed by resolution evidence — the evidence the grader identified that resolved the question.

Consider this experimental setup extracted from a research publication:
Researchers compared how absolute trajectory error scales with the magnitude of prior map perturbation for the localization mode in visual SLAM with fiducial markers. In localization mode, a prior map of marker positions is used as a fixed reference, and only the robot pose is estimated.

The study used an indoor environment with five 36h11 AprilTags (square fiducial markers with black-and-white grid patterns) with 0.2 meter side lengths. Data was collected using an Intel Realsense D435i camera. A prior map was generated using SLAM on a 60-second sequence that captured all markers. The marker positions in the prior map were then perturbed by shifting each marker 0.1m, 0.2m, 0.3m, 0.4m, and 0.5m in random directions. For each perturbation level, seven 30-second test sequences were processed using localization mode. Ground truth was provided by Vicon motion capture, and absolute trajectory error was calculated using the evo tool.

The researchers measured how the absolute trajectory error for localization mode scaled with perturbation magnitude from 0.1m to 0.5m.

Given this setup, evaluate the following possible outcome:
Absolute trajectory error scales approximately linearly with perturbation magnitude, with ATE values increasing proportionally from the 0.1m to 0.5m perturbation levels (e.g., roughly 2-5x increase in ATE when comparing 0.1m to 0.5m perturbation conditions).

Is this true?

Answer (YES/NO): NO